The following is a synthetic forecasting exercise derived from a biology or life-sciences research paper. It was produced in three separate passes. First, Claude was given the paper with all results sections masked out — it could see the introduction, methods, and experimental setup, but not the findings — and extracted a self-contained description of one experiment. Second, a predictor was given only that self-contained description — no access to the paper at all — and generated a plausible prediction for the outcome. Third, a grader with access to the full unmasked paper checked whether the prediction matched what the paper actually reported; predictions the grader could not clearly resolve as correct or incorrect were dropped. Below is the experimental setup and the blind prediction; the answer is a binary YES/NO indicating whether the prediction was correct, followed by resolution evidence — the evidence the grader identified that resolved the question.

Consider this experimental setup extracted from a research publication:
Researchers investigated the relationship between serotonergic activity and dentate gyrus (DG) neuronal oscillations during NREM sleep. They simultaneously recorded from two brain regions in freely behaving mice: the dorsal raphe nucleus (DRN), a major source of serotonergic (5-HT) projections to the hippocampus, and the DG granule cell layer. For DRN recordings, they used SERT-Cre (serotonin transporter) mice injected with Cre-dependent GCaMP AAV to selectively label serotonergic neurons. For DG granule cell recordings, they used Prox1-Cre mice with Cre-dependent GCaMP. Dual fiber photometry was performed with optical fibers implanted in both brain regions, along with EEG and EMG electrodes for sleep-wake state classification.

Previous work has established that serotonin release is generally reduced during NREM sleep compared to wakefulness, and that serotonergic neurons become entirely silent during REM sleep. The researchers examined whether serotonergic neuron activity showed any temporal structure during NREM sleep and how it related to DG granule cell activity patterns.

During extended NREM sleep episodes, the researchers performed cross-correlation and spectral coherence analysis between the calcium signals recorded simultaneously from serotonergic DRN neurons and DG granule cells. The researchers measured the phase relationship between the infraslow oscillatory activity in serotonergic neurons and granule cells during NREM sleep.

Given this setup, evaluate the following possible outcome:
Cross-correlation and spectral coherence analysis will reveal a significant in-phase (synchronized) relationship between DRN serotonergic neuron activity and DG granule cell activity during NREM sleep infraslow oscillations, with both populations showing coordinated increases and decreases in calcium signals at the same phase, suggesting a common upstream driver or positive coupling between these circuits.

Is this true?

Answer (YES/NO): NO